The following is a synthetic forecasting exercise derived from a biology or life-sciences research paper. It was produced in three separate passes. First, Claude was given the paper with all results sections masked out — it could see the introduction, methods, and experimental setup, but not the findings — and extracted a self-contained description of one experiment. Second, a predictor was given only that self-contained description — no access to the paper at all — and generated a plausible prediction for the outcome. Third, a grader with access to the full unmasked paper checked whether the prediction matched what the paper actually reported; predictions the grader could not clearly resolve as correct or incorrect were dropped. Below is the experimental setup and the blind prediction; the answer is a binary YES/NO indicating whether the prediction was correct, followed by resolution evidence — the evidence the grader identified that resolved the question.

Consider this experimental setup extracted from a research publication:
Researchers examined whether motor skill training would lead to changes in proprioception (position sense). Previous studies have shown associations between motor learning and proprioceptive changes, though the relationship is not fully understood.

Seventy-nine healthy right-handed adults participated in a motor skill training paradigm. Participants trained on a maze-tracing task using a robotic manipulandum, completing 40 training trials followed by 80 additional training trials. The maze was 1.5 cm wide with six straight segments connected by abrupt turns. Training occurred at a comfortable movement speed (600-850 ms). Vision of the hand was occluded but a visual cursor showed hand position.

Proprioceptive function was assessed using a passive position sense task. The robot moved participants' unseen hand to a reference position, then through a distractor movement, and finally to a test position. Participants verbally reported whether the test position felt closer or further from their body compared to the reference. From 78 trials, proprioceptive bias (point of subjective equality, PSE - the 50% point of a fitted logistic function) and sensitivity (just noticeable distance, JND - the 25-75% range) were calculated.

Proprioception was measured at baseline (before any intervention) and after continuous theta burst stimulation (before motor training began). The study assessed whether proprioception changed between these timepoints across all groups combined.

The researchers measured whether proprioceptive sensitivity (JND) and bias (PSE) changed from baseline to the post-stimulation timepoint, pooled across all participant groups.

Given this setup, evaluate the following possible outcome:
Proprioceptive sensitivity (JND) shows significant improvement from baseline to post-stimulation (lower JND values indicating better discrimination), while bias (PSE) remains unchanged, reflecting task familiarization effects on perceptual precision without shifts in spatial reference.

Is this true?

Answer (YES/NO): NO